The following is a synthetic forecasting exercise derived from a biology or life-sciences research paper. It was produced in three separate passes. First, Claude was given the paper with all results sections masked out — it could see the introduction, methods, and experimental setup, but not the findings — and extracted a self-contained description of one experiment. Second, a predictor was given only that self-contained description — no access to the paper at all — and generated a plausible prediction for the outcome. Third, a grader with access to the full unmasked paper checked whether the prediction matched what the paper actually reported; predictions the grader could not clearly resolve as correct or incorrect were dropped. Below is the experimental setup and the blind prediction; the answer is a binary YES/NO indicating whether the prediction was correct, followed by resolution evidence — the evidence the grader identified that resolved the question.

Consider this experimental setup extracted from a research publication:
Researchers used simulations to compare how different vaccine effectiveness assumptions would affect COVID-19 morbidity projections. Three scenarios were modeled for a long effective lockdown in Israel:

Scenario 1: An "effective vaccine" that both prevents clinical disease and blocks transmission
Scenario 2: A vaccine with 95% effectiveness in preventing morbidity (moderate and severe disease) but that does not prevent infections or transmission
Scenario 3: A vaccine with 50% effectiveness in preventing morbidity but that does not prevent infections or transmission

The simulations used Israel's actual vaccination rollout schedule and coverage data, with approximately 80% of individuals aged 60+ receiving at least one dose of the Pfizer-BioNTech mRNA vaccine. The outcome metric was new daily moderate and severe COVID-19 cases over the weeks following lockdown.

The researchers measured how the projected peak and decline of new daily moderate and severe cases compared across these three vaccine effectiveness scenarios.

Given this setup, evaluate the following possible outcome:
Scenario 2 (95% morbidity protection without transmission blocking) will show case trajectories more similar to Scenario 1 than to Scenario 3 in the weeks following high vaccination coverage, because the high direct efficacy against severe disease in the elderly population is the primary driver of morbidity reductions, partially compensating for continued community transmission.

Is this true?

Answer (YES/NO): YES